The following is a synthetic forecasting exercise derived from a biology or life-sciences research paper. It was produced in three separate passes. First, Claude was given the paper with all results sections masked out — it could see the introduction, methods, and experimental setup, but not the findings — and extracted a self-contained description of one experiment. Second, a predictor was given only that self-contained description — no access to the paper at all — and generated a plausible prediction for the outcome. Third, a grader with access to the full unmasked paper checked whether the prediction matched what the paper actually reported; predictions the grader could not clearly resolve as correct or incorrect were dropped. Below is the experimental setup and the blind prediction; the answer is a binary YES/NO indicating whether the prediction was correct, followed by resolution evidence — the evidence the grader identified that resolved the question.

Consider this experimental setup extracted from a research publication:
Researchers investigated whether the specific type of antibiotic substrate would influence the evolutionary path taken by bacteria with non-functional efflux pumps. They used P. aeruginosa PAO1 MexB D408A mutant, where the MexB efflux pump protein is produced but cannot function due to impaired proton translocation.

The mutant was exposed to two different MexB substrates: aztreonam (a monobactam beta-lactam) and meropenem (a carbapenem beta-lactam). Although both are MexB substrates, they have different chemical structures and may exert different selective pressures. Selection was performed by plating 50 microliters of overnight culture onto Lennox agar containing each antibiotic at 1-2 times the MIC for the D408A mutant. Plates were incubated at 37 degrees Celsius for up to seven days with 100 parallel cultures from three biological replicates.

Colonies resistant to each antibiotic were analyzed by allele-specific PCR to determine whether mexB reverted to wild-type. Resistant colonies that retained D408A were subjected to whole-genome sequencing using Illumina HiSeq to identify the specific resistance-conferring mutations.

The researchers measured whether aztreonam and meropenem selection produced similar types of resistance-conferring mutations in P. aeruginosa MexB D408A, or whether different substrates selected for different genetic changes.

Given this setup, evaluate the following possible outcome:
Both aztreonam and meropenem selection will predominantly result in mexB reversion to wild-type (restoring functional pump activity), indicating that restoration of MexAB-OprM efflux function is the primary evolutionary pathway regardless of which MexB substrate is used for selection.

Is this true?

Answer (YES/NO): NO